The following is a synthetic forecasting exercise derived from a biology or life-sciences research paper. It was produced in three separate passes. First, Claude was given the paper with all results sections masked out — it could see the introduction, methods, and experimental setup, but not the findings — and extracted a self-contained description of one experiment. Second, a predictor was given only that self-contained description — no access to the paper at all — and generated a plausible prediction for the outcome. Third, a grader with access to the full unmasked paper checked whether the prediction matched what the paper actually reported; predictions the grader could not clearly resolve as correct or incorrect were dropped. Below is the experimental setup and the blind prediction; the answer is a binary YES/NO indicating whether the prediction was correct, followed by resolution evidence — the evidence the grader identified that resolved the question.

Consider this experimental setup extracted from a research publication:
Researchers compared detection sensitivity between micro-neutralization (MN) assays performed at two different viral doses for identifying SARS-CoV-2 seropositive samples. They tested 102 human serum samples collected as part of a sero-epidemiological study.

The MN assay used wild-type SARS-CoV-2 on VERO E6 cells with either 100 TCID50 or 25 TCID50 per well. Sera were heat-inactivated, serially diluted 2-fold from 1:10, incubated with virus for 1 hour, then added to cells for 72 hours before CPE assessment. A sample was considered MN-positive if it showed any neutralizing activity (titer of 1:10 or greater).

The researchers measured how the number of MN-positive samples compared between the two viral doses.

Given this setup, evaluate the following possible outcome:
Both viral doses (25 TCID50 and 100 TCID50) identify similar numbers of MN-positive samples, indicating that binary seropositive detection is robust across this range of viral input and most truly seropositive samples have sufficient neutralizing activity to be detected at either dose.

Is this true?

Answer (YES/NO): YES